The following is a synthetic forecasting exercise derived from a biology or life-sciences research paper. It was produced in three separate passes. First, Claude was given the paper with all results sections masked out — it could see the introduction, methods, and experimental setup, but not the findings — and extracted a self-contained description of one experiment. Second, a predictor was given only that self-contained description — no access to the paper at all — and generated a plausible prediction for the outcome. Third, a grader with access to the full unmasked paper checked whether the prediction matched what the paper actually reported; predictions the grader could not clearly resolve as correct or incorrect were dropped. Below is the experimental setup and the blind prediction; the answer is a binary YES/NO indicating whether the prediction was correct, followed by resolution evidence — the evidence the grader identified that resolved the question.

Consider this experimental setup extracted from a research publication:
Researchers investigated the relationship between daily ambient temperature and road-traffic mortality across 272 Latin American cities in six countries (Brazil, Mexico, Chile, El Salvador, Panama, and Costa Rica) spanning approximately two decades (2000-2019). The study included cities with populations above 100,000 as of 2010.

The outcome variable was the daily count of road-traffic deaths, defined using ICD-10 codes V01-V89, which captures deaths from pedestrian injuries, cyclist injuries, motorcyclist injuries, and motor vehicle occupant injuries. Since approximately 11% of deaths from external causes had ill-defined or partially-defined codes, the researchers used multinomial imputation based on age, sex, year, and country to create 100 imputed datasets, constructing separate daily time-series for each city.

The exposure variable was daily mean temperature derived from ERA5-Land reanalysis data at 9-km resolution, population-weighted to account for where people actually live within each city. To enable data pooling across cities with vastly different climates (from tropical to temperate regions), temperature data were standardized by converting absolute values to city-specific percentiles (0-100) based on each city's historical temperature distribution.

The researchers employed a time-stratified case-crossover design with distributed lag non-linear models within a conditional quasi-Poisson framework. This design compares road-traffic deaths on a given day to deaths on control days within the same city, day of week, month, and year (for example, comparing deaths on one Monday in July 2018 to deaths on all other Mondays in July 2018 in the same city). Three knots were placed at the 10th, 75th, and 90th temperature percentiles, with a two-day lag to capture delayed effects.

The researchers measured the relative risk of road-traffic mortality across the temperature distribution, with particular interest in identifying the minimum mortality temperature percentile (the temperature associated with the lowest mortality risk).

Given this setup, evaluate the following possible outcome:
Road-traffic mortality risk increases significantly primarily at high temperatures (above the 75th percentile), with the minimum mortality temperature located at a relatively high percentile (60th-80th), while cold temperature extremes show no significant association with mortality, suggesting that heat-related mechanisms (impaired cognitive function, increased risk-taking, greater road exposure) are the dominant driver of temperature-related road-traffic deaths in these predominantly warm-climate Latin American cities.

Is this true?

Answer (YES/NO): NO